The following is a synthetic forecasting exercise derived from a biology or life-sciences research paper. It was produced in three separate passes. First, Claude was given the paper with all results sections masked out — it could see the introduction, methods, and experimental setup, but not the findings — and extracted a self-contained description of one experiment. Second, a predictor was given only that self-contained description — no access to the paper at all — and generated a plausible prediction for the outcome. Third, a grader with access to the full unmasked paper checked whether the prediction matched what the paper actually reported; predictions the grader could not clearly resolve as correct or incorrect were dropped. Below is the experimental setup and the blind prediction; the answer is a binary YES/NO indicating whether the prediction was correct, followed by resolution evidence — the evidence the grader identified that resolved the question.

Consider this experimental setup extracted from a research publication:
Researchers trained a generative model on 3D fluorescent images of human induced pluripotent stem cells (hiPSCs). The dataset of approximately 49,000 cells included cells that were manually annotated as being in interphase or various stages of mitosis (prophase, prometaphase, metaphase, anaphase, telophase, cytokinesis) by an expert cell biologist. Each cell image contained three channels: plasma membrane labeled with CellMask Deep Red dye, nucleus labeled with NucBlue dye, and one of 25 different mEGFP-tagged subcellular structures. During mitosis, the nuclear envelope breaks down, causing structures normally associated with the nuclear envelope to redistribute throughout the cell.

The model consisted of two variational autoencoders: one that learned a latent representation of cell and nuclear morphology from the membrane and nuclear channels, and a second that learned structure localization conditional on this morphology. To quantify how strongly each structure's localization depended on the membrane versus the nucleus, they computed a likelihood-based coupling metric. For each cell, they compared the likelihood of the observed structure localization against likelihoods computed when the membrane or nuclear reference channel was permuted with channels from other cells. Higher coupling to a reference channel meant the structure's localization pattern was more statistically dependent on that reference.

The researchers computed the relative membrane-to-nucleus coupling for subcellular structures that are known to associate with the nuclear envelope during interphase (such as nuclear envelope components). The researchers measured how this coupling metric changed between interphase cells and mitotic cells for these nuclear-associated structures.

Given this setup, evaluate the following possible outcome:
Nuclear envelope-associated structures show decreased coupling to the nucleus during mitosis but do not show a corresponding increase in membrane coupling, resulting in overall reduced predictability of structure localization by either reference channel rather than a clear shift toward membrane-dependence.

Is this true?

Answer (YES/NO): YES